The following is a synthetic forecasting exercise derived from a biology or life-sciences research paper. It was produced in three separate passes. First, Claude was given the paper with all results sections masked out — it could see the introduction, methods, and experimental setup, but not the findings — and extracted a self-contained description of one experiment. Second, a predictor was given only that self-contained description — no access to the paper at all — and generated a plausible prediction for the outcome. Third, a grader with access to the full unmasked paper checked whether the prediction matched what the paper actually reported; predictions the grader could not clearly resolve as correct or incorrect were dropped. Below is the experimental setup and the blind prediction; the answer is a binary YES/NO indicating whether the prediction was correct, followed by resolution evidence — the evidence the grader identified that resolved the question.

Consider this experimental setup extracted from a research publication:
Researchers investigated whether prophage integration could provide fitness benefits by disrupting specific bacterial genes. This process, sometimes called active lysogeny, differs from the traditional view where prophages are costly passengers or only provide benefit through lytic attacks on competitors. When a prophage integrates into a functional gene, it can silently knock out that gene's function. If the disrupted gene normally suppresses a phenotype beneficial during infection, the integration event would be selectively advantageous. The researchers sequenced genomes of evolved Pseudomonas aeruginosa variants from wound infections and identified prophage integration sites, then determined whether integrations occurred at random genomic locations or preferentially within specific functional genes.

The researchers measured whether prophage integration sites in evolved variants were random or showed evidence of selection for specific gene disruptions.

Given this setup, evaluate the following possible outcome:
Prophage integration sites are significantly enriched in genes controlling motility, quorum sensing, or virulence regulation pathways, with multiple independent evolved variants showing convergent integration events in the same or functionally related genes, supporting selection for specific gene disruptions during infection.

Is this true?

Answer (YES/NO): YES